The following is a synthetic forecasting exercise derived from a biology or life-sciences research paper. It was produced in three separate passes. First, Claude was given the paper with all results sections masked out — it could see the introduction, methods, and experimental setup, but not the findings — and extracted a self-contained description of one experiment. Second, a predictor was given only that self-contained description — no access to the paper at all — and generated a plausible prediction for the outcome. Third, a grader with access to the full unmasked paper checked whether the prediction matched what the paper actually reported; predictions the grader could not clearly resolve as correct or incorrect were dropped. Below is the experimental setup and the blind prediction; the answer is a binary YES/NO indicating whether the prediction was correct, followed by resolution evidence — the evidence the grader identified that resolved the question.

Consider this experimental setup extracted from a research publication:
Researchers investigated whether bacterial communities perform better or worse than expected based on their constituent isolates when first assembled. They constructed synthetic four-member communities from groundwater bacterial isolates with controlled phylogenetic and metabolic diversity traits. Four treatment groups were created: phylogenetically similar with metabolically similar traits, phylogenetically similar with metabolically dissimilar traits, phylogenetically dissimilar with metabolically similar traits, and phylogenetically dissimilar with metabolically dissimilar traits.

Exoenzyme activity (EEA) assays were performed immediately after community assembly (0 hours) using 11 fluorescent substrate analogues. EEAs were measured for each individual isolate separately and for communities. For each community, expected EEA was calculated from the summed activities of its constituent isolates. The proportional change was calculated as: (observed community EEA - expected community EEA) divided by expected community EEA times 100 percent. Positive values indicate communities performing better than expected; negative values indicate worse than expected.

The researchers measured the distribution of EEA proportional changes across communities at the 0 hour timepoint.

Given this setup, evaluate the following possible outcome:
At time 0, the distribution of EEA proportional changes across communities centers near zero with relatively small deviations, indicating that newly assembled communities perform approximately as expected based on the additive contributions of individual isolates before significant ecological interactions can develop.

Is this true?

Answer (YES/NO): NO